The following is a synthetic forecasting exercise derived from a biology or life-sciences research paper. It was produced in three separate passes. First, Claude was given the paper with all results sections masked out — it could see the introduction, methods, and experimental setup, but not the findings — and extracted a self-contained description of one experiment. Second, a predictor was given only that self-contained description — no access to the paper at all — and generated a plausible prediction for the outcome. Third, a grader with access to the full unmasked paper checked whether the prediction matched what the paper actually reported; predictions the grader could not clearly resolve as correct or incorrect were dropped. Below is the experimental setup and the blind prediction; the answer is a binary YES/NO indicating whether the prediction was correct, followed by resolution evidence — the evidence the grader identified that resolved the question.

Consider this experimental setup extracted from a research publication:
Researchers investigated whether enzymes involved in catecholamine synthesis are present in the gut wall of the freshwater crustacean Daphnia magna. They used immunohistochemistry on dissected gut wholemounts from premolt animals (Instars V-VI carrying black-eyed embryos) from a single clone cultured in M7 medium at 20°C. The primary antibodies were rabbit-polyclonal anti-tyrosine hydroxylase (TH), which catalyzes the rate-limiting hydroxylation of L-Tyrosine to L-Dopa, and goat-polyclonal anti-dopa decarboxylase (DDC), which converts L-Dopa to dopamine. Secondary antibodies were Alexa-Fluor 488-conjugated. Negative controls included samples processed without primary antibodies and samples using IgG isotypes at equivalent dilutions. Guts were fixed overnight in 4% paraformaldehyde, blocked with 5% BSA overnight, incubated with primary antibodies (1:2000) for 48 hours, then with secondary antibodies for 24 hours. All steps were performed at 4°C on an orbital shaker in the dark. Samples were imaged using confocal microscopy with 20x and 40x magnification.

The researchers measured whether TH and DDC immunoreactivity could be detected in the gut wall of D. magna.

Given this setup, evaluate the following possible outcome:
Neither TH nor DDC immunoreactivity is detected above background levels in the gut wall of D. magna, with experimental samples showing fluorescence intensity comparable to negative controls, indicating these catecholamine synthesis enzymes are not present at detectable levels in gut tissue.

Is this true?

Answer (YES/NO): NO